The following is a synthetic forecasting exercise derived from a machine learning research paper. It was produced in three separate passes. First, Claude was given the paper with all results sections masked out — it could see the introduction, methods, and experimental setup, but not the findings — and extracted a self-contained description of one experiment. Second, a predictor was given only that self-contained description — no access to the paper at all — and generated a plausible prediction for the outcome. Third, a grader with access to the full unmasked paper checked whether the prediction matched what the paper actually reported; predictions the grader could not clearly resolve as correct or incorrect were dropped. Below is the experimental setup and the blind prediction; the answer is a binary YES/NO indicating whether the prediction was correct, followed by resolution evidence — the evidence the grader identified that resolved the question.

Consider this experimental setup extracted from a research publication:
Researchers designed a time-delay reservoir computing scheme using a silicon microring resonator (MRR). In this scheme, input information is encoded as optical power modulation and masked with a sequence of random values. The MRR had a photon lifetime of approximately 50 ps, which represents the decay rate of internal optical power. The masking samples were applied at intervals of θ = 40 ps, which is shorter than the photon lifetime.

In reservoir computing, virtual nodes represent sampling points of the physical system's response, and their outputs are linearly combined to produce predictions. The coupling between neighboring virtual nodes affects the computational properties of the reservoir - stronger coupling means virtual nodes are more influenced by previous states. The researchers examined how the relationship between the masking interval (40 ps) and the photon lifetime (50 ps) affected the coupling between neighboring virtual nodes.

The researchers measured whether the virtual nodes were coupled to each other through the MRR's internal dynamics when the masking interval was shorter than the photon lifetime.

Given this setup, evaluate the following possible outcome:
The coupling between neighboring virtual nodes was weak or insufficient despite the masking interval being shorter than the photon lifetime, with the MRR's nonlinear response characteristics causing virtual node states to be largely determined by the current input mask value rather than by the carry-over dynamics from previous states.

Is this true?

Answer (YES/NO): NO